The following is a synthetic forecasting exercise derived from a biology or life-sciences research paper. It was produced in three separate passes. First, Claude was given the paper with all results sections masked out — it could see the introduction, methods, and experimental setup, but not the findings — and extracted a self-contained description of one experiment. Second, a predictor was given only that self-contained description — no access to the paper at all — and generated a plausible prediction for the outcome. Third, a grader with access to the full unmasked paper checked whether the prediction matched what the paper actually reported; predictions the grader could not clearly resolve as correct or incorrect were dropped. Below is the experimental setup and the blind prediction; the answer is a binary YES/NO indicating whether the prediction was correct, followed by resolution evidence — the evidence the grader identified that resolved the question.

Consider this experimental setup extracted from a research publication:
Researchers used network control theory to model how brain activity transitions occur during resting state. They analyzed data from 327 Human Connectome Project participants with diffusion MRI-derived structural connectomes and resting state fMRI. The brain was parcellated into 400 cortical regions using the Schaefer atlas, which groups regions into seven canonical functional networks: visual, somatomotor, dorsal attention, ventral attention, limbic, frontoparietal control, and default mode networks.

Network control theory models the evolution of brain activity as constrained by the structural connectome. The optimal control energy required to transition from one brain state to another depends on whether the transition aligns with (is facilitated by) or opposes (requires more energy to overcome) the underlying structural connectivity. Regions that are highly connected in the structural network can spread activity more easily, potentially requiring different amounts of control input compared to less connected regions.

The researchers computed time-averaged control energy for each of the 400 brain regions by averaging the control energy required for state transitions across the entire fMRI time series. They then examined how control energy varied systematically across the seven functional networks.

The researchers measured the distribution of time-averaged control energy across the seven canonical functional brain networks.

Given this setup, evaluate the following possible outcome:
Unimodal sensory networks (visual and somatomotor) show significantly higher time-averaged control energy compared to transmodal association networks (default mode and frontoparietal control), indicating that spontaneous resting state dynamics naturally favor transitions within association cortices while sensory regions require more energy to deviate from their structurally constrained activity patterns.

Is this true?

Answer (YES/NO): NO